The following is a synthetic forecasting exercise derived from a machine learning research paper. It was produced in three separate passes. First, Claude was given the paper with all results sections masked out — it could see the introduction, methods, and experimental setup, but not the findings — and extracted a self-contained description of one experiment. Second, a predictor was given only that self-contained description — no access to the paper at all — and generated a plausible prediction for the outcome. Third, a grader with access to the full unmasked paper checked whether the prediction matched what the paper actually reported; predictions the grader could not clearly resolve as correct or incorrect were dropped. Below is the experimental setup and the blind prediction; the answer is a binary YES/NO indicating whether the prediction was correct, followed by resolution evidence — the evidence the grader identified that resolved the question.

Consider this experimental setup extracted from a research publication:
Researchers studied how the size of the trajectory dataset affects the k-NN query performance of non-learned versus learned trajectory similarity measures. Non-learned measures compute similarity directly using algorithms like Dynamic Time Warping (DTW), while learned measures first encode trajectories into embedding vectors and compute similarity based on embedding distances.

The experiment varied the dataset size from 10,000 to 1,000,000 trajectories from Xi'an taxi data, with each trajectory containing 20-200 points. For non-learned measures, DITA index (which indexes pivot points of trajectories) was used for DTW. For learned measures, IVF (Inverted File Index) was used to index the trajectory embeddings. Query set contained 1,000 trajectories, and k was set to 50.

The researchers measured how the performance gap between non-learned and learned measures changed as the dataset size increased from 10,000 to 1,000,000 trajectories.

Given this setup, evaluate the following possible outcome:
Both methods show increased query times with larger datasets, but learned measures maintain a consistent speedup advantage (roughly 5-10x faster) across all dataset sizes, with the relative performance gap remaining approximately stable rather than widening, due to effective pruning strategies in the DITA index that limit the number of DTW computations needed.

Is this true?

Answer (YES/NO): NO